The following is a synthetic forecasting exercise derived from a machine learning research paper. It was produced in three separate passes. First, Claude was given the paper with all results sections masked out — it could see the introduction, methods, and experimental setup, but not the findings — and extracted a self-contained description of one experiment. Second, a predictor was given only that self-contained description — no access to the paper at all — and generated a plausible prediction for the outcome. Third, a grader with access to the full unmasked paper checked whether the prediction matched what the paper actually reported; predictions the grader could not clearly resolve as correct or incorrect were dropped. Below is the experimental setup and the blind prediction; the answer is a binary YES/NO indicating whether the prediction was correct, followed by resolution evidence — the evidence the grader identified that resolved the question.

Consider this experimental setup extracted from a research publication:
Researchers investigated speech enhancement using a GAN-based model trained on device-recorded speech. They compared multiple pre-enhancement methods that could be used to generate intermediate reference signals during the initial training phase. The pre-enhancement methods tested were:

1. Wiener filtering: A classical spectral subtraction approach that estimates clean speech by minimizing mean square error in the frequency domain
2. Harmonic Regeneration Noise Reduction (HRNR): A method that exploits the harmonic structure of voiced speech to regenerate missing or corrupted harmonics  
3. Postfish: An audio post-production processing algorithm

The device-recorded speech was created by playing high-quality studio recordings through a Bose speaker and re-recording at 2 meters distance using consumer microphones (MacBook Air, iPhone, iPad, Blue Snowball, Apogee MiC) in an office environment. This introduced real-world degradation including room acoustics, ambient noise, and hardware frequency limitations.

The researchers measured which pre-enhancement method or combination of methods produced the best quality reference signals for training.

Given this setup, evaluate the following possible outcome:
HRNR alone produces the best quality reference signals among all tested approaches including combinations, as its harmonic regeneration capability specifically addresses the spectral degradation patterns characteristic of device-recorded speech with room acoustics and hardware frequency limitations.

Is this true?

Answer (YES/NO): NO